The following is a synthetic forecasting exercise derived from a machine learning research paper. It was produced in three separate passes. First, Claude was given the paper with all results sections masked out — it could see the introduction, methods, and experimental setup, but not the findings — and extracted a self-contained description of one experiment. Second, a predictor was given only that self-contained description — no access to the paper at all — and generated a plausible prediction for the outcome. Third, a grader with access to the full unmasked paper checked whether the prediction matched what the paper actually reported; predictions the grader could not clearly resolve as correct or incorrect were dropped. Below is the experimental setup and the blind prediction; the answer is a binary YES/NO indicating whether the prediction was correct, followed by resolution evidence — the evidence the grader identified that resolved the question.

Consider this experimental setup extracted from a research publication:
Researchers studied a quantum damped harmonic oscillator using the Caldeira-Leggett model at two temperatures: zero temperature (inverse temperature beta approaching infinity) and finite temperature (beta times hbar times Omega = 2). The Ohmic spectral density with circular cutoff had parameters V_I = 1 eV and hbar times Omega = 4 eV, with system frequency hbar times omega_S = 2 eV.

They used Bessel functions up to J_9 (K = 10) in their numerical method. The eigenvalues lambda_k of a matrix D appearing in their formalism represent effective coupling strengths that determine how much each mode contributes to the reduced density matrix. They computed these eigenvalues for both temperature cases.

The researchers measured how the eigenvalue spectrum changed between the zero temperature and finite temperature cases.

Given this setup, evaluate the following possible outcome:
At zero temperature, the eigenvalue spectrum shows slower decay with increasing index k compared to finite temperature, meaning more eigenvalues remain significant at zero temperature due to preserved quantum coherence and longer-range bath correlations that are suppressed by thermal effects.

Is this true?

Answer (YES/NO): NO